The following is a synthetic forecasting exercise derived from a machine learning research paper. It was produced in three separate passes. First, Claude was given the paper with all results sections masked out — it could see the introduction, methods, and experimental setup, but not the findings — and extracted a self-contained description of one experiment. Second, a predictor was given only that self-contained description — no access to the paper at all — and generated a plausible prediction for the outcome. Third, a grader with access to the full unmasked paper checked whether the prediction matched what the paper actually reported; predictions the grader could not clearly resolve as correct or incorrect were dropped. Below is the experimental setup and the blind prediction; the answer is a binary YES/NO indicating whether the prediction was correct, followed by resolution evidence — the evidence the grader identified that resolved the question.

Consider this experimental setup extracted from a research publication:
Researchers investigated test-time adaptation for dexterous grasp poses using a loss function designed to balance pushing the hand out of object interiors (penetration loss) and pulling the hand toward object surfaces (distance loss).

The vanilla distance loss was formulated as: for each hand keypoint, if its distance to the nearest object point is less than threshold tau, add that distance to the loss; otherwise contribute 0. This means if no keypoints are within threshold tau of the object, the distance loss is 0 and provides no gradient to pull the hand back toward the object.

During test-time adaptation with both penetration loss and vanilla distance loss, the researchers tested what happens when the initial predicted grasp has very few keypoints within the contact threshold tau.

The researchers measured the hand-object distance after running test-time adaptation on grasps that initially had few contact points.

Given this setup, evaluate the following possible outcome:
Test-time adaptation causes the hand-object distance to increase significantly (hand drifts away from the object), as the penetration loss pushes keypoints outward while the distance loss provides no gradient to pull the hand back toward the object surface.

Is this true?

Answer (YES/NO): YES